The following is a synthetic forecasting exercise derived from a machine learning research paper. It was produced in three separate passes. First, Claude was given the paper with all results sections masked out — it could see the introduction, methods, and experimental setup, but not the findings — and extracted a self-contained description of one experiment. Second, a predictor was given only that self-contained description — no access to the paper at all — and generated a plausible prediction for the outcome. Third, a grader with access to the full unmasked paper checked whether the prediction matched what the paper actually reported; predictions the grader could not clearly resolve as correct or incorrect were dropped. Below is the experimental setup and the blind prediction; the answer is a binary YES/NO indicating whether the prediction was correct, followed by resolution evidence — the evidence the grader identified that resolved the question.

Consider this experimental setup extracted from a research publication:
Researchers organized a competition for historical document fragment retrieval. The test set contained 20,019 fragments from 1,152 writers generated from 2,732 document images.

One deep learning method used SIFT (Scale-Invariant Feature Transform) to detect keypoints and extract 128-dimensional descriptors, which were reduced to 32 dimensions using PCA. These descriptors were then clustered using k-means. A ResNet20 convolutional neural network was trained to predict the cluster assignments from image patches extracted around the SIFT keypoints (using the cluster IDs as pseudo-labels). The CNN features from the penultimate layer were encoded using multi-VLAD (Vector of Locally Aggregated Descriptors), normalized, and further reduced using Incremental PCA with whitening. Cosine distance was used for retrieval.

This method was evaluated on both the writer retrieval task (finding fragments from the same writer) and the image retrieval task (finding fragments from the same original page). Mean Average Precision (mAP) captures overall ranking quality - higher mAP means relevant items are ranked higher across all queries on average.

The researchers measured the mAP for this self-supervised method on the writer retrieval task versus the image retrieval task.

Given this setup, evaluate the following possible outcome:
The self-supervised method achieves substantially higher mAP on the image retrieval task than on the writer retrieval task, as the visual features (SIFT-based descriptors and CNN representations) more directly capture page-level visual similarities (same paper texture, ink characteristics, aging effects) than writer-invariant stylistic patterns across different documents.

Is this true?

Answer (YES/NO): NO